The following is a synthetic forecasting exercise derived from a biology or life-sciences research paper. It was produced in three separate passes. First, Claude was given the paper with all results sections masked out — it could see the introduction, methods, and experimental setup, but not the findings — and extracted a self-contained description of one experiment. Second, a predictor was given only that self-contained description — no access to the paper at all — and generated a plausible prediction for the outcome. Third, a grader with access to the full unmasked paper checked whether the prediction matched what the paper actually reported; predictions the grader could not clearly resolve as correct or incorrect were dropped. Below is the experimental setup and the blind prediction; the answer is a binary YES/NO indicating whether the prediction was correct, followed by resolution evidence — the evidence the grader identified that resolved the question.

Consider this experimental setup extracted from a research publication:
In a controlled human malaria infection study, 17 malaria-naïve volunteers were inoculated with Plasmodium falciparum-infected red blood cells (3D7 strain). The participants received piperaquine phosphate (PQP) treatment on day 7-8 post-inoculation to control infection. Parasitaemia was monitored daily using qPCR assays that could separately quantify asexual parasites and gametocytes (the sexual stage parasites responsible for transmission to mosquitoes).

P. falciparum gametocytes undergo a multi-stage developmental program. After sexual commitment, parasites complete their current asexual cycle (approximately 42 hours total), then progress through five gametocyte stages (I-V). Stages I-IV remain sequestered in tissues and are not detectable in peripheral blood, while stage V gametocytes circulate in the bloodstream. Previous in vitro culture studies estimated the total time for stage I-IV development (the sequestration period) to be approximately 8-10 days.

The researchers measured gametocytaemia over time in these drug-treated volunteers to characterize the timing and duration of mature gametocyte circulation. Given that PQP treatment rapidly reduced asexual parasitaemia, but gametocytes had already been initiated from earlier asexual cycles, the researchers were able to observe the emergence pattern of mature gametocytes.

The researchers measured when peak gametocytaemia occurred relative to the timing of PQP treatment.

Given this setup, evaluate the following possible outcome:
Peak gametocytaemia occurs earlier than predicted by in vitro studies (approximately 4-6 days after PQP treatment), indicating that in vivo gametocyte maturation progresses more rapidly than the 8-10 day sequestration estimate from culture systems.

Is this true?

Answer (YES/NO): NO